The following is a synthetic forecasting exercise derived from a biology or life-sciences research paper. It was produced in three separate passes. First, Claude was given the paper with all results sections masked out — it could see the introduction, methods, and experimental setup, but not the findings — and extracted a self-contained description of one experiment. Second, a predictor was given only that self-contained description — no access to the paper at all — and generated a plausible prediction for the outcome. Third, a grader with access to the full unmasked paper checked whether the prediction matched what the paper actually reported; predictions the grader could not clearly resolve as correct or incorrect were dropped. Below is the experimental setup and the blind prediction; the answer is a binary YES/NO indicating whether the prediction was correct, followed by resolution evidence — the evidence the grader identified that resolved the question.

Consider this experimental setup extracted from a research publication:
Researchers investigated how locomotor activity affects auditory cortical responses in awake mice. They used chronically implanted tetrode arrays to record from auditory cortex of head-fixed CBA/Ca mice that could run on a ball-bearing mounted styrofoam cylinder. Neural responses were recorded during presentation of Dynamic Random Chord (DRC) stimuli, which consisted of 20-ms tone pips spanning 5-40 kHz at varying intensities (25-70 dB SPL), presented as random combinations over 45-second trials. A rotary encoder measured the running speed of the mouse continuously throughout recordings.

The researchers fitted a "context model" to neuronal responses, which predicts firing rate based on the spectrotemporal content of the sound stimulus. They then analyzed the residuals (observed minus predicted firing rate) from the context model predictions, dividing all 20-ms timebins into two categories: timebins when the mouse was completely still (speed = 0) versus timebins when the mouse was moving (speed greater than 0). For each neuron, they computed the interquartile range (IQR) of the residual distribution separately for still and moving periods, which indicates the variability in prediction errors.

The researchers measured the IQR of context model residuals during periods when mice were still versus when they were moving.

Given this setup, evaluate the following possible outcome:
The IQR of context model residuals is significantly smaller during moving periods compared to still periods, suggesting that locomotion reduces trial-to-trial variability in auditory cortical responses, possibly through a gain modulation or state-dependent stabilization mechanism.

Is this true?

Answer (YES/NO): NO